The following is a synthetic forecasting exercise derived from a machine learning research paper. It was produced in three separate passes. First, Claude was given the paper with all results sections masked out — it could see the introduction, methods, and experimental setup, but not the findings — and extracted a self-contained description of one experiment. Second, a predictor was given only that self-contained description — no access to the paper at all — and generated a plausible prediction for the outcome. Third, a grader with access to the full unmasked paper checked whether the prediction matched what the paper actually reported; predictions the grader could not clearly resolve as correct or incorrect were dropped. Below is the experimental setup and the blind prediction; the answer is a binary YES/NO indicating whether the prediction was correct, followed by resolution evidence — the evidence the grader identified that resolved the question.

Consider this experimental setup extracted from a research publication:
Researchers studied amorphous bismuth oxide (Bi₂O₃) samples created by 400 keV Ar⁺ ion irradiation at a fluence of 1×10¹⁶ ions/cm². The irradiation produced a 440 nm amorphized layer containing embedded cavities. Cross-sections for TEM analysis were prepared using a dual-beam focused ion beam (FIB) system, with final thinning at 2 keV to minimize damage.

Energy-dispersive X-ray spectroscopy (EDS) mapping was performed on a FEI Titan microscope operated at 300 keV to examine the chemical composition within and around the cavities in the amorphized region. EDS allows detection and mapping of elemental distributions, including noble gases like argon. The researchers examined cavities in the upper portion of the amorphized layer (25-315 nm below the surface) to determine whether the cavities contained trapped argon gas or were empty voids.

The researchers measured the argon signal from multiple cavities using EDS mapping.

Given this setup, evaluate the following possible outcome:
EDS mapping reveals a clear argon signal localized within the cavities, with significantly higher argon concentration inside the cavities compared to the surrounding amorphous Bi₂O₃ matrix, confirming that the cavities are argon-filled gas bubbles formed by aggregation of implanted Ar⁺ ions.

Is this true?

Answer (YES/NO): NO